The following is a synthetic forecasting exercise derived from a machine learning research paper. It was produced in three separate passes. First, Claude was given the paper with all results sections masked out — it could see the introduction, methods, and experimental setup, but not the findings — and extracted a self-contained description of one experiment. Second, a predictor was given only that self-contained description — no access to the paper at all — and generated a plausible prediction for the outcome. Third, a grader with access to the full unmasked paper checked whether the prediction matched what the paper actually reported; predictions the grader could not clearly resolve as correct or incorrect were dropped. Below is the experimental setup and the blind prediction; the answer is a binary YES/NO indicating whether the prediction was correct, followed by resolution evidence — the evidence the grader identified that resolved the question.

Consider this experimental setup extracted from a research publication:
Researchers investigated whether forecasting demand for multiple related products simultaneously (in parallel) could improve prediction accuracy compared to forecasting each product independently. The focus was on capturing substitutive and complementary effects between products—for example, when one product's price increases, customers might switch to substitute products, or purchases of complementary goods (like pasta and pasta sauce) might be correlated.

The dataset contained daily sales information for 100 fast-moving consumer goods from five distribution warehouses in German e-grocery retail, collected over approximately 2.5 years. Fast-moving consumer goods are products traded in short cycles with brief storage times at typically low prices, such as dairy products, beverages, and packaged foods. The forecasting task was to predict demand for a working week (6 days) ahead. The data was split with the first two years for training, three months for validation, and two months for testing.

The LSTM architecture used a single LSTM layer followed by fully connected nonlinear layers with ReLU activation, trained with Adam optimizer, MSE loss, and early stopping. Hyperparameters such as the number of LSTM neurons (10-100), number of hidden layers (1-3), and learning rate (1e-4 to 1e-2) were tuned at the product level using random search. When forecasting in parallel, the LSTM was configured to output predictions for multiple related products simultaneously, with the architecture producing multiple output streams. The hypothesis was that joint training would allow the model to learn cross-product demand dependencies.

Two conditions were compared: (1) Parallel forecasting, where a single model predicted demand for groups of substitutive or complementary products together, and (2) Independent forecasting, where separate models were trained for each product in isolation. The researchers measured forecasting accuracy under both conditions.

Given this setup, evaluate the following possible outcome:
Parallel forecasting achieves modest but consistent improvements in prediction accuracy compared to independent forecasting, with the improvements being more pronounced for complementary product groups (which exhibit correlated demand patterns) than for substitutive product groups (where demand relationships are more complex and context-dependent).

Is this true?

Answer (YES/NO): NO